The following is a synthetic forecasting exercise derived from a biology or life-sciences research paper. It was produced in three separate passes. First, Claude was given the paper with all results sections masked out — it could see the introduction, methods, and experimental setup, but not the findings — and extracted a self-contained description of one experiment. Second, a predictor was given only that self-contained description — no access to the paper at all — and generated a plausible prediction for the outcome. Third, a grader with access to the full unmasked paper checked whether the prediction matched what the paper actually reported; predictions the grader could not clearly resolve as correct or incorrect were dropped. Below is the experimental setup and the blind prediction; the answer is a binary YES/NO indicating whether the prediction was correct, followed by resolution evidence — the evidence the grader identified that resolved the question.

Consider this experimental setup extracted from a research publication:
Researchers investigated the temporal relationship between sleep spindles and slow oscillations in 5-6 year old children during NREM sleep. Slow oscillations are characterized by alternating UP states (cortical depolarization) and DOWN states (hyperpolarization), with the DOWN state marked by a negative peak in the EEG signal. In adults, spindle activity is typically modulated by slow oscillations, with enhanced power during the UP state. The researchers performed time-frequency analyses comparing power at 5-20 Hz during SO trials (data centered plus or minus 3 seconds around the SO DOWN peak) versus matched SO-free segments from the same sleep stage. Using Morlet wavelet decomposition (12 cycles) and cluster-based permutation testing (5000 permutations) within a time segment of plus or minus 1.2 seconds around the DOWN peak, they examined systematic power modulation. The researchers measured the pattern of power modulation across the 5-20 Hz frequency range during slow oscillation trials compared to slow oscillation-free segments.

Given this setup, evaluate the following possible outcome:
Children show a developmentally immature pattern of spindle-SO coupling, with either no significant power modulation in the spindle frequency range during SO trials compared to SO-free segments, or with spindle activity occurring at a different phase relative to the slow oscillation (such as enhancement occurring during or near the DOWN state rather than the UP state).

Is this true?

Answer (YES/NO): NO